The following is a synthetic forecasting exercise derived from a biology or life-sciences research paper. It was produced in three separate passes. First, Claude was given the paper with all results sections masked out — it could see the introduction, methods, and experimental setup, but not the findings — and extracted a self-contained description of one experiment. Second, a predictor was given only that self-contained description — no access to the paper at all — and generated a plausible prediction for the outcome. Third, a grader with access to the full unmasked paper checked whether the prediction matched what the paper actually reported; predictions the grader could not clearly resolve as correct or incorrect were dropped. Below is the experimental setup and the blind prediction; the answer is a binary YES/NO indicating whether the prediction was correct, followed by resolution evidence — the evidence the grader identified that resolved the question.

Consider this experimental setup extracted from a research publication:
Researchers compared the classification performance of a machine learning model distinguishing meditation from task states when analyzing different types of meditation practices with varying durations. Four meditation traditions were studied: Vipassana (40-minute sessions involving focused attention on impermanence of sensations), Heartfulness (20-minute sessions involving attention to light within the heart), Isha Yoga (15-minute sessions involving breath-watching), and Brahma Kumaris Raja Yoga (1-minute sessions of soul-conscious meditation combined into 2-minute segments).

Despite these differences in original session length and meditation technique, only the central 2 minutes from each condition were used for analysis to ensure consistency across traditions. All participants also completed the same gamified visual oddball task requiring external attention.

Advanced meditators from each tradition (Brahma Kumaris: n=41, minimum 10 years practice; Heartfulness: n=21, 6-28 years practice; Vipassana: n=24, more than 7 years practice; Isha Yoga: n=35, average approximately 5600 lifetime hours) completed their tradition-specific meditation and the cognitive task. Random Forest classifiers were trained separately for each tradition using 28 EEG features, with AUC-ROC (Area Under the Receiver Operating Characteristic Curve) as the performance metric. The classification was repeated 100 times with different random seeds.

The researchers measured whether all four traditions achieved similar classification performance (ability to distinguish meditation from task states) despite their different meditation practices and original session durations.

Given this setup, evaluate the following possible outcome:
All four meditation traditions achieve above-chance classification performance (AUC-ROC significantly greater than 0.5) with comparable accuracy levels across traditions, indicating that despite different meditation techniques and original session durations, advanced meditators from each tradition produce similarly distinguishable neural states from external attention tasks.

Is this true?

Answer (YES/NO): NO